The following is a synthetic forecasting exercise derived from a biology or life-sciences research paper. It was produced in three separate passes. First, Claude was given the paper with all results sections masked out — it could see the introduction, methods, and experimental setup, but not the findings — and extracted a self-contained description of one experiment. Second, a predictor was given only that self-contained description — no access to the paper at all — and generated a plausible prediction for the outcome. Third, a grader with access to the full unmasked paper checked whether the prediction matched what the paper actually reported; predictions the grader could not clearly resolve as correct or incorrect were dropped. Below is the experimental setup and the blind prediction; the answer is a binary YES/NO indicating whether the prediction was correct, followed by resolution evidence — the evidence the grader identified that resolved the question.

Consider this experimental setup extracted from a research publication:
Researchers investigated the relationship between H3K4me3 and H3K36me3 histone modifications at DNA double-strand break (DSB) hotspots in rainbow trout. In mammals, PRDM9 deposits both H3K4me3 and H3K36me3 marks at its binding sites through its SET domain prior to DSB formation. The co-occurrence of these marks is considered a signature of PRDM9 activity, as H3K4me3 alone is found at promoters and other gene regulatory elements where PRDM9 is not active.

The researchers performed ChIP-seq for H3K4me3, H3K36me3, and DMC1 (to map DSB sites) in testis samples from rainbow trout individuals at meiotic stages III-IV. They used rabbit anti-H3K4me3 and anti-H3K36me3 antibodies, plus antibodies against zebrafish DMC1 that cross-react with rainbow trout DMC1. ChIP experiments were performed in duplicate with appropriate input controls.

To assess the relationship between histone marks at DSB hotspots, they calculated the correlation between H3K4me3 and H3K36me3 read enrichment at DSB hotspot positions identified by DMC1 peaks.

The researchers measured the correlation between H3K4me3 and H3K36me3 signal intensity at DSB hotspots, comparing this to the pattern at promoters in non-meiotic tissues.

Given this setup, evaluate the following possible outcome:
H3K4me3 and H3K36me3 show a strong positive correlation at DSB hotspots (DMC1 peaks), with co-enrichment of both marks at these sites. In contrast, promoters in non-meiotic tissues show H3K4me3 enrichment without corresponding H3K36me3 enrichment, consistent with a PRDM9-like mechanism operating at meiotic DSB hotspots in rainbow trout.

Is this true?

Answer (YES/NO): YES